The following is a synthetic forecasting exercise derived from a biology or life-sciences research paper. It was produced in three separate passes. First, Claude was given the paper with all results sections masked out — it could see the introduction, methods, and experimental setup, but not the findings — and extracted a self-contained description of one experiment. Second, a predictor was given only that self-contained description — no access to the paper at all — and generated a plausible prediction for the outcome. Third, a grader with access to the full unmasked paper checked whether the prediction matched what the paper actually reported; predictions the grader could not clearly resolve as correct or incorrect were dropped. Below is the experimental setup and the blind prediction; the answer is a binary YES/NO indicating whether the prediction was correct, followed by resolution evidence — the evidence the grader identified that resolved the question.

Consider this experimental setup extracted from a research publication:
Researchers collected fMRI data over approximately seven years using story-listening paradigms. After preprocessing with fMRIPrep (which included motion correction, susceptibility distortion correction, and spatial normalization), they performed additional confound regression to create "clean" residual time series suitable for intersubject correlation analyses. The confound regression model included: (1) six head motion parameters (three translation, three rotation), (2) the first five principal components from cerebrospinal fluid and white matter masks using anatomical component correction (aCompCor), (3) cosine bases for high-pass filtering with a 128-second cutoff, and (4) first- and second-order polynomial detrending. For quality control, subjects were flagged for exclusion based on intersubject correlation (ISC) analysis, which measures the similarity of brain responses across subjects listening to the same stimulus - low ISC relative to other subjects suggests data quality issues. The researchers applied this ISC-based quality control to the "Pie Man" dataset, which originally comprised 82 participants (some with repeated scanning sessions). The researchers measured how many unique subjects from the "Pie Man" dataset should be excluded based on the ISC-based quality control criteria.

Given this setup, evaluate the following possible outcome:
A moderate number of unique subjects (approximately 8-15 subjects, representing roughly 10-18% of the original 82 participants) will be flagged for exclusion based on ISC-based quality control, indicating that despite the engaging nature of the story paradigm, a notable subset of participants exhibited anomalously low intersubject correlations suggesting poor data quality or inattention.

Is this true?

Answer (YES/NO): YES